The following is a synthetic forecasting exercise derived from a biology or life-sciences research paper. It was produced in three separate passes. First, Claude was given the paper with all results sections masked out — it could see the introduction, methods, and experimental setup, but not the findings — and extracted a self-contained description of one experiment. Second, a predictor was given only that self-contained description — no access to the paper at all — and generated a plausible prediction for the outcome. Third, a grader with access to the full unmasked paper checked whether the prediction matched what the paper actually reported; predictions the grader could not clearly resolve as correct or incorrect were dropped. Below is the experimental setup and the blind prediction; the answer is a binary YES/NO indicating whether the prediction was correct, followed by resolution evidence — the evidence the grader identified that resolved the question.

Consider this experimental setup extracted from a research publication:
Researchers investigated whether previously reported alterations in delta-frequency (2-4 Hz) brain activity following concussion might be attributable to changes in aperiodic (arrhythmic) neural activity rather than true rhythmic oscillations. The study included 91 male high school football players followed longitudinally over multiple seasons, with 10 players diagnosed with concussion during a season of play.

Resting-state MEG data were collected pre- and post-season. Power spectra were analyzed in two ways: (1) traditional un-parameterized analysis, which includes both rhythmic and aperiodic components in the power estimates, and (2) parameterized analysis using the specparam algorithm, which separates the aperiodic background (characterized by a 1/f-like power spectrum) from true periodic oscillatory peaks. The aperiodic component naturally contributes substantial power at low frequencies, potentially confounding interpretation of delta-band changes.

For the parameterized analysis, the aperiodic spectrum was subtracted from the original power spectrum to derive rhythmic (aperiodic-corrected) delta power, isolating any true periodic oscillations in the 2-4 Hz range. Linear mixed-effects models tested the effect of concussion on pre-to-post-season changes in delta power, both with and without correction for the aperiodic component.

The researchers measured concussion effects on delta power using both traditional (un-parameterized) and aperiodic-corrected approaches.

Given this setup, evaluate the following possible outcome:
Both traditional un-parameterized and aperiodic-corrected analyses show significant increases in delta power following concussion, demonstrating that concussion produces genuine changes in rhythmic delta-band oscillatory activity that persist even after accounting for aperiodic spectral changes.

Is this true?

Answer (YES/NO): NO